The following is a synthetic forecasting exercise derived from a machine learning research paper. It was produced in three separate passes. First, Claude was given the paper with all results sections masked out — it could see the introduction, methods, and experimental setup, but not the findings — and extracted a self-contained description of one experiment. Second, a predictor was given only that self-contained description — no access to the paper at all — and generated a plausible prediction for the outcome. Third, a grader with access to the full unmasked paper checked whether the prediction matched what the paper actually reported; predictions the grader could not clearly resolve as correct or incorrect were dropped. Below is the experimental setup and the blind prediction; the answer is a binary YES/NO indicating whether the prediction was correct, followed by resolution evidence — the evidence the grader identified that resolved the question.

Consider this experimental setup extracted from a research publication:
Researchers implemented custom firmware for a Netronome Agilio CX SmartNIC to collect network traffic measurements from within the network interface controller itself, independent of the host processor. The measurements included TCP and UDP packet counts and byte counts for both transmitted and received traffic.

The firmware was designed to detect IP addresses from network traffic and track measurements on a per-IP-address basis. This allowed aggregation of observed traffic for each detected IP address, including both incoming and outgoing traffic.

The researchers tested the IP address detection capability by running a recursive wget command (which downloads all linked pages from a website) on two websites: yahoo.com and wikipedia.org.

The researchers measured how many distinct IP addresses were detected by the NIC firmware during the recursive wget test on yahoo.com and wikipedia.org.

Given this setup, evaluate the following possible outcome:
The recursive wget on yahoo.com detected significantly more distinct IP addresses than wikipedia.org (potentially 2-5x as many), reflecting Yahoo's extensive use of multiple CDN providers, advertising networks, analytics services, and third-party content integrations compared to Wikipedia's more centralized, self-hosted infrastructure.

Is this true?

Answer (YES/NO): YES